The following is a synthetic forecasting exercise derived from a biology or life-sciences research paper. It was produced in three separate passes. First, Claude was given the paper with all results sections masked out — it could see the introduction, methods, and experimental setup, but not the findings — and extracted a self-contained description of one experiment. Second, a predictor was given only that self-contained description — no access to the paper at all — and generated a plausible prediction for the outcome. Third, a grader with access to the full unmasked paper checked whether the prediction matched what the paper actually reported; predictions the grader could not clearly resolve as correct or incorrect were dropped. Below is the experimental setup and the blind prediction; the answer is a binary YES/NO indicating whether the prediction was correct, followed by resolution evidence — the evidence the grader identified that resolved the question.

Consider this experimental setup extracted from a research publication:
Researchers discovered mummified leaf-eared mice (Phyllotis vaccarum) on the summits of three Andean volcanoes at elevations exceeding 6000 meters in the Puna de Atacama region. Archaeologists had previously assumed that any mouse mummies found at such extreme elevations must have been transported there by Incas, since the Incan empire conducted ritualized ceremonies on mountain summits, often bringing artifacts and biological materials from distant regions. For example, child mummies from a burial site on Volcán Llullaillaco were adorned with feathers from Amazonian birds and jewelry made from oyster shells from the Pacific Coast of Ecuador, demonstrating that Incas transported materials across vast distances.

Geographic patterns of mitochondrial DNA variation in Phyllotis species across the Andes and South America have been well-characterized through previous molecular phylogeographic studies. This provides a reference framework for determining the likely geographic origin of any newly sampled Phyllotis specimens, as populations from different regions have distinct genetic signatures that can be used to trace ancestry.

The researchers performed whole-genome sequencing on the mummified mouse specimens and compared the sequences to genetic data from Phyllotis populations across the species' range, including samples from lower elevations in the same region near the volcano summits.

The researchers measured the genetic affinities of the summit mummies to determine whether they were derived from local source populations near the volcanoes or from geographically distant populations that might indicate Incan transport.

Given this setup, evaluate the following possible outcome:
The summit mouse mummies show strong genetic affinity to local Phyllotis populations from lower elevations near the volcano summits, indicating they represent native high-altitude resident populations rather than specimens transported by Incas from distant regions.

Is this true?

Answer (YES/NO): YES